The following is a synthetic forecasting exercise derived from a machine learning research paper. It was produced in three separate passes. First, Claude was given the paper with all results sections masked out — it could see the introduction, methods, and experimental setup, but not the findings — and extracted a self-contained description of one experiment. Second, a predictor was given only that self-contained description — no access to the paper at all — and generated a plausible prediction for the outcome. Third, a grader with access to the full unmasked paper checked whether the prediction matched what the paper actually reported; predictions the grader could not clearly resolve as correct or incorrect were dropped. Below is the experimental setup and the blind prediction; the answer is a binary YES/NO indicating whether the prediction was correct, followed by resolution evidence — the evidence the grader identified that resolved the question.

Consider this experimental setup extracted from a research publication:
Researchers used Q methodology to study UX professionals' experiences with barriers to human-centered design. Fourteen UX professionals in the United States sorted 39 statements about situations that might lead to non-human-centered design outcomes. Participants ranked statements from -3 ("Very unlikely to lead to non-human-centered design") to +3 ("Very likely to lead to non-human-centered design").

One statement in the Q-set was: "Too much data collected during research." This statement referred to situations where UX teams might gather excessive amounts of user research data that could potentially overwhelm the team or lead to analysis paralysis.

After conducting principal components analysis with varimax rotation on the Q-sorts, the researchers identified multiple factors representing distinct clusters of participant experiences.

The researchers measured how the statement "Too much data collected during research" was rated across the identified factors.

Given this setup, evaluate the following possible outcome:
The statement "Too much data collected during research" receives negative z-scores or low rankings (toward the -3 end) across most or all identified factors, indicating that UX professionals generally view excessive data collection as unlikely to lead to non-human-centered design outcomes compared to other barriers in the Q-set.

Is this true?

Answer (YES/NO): YES